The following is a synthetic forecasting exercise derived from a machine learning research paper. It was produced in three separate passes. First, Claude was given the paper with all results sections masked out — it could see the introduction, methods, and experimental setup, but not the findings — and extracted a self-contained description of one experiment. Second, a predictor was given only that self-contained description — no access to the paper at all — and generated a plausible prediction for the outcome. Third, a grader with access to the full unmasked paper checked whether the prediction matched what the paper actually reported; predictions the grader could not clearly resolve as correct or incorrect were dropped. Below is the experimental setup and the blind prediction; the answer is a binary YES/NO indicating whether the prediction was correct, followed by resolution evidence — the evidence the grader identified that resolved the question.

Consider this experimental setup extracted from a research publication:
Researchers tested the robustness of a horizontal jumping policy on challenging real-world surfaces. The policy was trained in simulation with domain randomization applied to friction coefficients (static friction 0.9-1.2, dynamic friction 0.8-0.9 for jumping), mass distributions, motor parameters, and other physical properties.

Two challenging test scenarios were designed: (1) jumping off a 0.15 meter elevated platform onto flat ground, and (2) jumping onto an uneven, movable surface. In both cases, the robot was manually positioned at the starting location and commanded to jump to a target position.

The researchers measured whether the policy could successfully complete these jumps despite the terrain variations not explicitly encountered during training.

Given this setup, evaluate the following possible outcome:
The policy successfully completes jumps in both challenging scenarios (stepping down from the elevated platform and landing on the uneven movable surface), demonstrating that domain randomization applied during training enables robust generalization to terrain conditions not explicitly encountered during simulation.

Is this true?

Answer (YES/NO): YES